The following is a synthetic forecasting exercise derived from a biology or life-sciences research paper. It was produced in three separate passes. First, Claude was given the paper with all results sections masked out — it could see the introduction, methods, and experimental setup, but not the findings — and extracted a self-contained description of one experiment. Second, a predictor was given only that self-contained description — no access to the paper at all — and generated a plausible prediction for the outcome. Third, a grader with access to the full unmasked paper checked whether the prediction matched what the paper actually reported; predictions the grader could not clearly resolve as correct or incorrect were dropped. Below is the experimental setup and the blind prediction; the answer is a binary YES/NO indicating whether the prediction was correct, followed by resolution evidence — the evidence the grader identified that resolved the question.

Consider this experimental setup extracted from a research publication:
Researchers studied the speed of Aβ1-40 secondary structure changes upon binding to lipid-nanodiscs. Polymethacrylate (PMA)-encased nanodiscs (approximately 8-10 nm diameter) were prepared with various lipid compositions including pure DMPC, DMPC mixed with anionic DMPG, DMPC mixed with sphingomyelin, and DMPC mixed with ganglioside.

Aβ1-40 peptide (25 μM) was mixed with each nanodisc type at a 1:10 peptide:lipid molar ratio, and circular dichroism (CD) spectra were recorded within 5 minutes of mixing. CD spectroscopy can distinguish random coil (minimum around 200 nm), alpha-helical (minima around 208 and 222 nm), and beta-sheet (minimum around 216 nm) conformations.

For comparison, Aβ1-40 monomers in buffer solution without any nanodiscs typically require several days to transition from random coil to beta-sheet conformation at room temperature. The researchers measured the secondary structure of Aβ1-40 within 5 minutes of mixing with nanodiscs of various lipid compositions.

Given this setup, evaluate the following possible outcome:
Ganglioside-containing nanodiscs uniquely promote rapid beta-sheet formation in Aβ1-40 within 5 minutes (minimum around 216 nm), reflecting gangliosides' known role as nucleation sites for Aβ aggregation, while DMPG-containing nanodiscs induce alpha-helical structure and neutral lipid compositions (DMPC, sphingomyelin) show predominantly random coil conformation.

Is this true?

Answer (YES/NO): NO